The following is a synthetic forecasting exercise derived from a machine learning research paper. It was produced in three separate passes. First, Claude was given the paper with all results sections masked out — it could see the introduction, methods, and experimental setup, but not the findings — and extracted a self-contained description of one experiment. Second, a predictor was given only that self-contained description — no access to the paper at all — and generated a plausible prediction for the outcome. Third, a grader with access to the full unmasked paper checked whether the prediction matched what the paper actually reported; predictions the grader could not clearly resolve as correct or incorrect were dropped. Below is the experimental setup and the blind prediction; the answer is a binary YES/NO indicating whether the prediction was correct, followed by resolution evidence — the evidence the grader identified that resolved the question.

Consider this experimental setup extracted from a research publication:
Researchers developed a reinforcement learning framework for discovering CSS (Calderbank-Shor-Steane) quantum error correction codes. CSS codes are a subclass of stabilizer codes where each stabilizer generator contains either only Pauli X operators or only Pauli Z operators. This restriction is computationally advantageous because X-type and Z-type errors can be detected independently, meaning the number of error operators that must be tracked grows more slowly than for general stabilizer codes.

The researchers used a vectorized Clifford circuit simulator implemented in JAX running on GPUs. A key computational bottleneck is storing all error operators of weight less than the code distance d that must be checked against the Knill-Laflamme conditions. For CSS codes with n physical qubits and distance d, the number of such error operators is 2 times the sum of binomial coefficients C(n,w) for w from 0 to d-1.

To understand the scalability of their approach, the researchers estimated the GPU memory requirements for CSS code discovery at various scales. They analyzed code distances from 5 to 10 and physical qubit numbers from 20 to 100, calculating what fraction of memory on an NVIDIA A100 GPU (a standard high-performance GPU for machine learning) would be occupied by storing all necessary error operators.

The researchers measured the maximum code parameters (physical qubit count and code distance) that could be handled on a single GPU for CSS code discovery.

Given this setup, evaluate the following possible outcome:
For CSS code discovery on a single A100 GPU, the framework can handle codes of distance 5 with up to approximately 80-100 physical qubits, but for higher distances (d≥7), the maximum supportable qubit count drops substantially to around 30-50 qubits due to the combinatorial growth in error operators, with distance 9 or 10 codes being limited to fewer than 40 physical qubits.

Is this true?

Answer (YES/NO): NO